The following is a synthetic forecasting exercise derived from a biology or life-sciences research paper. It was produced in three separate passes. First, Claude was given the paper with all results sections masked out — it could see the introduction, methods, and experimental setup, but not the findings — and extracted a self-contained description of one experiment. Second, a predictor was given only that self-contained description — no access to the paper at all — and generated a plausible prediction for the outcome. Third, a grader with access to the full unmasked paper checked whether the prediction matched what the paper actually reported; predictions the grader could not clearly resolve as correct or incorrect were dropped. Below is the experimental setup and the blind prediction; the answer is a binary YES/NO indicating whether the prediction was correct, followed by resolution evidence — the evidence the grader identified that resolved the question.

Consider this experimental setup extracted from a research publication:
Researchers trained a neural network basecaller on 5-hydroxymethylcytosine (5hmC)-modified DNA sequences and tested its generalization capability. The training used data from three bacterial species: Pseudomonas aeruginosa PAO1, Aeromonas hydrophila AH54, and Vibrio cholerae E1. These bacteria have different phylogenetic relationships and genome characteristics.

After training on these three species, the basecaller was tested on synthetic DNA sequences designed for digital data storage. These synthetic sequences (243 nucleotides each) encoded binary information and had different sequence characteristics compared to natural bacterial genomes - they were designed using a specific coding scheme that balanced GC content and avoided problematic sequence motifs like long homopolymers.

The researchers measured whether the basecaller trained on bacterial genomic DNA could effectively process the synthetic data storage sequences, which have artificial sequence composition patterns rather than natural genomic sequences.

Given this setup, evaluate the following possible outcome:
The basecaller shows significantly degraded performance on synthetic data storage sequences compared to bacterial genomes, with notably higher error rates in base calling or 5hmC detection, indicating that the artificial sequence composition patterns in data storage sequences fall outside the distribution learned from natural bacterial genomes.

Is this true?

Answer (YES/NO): NO